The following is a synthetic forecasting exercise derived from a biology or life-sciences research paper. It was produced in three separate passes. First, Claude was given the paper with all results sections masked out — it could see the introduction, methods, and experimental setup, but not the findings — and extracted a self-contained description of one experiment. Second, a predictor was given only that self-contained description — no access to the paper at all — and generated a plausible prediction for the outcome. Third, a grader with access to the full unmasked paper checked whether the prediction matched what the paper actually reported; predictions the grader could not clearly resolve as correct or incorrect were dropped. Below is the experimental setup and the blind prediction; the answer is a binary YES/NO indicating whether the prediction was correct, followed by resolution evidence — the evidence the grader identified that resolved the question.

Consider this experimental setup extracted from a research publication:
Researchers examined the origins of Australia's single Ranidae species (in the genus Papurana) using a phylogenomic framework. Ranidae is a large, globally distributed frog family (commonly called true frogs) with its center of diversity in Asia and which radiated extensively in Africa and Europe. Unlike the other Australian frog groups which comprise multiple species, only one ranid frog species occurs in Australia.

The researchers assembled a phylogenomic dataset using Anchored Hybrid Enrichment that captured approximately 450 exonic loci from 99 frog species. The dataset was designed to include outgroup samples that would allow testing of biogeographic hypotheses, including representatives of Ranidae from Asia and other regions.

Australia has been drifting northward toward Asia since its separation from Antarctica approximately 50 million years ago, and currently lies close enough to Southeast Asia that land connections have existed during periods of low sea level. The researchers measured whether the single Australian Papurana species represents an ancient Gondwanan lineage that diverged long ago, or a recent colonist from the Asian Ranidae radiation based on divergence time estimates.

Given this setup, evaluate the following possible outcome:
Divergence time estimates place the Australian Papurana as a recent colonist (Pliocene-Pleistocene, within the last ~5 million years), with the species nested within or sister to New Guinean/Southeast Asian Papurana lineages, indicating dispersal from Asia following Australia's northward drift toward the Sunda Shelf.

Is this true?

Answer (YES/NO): NO